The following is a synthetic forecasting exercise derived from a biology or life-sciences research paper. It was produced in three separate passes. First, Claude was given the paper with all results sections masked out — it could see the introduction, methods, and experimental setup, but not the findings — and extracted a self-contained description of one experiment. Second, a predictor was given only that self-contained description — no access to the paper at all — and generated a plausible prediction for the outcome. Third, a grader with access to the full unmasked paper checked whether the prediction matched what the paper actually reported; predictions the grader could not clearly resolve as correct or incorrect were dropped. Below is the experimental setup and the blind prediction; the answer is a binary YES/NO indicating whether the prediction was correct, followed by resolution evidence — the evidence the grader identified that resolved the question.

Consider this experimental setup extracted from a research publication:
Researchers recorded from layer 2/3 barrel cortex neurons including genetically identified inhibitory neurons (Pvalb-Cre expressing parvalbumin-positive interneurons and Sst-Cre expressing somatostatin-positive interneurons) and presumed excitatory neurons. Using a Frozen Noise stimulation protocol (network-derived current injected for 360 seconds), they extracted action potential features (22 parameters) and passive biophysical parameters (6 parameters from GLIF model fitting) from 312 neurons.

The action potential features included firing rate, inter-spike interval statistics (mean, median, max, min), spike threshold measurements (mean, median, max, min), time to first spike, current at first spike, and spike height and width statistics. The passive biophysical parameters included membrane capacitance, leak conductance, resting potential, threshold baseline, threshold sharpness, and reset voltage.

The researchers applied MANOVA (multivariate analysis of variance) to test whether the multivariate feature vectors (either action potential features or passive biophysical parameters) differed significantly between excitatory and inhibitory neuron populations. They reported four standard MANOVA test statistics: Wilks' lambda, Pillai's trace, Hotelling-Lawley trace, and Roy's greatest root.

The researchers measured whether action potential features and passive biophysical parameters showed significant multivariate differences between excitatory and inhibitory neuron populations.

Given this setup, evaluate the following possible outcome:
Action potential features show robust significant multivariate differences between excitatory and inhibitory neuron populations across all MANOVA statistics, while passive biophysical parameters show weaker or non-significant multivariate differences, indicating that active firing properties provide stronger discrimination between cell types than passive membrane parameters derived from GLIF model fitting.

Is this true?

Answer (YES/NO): NO